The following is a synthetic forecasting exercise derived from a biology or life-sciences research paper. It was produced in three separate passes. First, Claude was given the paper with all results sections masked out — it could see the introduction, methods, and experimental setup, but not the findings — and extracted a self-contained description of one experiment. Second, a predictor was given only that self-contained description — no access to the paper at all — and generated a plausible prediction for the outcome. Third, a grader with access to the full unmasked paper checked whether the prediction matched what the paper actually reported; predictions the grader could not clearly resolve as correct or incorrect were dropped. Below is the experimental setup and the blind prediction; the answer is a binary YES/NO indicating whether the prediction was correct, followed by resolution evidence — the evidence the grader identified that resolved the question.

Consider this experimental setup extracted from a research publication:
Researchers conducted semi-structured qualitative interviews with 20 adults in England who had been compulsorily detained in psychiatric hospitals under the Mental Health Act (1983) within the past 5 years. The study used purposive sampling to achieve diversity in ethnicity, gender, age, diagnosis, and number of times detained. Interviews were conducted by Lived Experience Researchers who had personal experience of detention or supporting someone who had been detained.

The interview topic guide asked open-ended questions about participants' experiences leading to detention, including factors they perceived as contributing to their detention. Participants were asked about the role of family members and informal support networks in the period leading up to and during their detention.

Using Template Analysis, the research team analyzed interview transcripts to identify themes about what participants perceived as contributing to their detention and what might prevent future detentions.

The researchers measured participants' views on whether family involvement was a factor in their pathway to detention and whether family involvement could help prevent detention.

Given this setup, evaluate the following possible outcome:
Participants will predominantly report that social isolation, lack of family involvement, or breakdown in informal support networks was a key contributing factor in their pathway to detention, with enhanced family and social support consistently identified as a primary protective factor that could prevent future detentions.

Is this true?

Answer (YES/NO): NO